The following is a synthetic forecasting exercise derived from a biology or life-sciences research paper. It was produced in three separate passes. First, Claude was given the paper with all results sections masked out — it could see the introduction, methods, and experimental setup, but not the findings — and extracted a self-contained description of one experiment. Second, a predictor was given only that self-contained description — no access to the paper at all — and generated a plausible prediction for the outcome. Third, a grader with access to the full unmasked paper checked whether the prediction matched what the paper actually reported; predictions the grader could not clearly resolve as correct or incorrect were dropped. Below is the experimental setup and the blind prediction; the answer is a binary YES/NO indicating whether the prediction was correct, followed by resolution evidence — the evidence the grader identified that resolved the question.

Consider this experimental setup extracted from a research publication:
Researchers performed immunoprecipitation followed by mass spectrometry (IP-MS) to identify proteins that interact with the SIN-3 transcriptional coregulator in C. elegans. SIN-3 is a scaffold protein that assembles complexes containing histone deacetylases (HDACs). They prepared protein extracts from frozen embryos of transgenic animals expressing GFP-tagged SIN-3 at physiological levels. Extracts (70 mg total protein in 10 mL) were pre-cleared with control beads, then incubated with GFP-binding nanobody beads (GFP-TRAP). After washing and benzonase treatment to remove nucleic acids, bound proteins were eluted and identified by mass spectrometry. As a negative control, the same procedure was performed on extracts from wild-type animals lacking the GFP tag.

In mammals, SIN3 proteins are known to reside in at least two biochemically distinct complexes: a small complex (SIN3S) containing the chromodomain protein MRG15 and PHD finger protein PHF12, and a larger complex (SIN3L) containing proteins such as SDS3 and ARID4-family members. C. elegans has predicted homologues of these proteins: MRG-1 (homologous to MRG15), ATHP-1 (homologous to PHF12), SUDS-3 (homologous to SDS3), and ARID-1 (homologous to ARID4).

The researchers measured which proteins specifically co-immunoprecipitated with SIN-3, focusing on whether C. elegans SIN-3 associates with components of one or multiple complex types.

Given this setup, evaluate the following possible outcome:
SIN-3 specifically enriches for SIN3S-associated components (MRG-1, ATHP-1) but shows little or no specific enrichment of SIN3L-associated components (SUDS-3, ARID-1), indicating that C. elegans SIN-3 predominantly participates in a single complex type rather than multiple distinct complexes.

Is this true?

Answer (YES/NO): NO